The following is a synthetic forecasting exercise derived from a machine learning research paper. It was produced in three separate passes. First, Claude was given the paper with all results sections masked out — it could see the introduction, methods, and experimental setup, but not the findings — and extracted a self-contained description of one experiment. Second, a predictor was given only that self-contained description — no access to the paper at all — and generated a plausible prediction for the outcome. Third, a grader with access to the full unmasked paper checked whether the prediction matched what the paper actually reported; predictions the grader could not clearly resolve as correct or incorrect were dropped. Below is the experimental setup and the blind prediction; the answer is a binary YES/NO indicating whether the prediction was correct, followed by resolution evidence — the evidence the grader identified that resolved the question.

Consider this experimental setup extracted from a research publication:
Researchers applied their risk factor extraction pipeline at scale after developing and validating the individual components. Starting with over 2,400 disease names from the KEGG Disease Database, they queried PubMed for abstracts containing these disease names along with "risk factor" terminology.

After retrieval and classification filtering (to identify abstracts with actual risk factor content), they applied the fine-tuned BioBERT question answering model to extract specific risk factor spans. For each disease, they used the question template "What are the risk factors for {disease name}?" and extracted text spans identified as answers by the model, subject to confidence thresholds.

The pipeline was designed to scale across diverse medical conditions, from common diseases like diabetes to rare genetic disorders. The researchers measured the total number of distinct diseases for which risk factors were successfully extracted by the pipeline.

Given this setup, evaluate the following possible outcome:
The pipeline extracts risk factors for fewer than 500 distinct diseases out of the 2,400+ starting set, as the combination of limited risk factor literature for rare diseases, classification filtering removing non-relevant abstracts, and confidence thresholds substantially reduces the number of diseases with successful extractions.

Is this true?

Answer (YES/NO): NO